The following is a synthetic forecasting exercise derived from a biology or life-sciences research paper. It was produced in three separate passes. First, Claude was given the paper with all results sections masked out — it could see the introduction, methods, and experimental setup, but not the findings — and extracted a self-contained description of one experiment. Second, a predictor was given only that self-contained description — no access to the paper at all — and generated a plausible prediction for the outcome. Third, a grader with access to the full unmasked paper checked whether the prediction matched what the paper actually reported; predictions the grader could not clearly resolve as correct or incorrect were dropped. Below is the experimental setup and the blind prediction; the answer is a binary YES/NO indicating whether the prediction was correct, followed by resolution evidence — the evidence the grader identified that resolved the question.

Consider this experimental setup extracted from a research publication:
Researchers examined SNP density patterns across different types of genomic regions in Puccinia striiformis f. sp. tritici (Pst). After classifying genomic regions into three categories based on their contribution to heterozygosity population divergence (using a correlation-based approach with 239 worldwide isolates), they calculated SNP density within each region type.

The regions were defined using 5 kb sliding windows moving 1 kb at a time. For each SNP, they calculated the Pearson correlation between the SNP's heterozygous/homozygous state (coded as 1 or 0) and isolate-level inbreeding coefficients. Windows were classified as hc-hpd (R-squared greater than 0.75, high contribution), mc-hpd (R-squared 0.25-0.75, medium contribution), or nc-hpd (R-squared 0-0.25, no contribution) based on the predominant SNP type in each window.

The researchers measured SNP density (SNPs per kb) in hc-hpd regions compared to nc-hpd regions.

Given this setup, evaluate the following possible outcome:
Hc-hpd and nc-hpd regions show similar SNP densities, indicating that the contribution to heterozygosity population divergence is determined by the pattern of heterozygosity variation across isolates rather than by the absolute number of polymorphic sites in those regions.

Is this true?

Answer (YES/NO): NO